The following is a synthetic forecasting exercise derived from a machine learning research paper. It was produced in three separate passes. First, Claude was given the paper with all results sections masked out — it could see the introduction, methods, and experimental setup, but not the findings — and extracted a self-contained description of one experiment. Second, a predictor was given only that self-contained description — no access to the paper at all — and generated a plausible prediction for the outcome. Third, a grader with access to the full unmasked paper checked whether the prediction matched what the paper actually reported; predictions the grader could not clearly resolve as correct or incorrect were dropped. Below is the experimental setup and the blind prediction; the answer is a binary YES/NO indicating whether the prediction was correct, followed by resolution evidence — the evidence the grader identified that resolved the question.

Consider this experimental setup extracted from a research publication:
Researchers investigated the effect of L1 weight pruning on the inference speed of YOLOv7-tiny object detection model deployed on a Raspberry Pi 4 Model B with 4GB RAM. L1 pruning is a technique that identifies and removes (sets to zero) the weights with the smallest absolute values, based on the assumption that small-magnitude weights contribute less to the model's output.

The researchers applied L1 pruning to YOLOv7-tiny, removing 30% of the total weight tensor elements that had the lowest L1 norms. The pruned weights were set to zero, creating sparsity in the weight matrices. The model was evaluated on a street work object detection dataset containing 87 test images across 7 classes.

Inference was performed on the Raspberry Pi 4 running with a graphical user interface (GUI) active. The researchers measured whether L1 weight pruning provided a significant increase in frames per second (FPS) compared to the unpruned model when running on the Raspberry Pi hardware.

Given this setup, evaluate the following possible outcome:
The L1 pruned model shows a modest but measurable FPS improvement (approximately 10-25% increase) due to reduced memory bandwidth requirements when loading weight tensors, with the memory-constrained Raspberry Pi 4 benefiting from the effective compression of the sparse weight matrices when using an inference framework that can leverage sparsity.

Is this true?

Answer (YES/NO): NO